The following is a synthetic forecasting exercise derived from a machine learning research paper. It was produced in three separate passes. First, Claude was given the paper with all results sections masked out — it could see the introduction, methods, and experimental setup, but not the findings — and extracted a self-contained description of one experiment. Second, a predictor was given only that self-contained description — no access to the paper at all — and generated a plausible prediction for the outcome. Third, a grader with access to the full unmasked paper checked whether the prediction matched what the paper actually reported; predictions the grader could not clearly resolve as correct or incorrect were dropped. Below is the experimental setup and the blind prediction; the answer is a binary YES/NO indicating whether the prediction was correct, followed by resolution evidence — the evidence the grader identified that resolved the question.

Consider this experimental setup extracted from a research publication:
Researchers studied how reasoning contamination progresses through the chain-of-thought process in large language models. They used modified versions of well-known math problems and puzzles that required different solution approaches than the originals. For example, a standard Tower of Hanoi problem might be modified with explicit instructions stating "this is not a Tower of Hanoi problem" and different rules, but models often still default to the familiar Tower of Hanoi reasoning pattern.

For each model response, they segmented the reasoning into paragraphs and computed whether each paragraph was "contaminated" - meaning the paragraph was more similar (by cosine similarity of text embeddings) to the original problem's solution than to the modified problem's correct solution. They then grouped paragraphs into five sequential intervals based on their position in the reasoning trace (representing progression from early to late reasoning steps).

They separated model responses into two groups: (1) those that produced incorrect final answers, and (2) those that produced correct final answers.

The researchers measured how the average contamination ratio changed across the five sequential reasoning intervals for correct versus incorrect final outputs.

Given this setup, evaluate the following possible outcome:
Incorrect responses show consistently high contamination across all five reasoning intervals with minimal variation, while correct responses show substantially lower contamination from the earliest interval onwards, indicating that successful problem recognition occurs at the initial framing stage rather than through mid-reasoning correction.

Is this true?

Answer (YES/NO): NO